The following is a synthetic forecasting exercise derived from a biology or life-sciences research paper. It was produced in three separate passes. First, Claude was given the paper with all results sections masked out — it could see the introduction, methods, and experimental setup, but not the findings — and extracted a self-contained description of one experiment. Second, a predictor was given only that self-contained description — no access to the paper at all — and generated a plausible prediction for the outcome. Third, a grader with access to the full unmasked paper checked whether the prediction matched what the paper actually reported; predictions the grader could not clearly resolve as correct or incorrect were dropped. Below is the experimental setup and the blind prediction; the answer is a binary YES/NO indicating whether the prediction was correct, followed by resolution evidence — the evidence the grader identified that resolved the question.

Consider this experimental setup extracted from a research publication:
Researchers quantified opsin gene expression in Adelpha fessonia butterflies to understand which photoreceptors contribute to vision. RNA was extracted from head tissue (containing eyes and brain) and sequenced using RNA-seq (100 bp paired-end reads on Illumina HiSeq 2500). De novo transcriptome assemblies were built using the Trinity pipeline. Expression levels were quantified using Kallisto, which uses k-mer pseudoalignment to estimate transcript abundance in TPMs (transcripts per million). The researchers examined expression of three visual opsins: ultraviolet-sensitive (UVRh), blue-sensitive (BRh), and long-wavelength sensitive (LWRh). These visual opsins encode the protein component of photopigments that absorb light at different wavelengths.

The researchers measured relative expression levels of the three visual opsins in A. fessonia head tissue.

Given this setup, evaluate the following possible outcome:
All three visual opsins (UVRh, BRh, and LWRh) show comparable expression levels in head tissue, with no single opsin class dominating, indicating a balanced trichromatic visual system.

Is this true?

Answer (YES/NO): NO